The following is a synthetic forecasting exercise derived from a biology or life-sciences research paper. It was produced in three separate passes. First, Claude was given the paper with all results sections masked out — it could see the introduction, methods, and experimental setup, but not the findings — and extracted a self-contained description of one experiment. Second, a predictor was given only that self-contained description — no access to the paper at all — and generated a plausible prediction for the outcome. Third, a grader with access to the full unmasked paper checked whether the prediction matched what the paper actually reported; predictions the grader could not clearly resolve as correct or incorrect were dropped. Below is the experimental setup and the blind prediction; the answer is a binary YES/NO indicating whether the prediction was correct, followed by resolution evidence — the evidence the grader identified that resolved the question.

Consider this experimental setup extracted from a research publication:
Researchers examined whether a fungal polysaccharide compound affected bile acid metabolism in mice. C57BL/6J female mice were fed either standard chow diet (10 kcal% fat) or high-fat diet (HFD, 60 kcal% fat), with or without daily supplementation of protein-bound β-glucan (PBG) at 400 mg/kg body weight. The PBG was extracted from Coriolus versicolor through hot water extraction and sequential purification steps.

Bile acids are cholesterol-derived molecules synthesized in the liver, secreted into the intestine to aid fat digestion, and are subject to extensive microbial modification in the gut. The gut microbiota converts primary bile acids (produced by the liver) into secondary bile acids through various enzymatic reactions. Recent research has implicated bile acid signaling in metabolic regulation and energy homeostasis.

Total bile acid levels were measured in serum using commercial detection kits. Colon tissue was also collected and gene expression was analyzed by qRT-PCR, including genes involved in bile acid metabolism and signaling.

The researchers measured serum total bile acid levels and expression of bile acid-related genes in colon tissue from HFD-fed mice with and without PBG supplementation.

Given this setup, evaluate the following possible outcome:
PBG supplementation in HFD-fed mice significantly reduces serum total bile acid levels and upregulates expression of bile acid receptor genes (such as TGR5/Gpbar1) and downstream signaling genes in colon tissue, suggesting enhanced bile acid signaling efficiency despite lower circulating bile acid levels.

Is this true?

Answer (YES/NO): NO